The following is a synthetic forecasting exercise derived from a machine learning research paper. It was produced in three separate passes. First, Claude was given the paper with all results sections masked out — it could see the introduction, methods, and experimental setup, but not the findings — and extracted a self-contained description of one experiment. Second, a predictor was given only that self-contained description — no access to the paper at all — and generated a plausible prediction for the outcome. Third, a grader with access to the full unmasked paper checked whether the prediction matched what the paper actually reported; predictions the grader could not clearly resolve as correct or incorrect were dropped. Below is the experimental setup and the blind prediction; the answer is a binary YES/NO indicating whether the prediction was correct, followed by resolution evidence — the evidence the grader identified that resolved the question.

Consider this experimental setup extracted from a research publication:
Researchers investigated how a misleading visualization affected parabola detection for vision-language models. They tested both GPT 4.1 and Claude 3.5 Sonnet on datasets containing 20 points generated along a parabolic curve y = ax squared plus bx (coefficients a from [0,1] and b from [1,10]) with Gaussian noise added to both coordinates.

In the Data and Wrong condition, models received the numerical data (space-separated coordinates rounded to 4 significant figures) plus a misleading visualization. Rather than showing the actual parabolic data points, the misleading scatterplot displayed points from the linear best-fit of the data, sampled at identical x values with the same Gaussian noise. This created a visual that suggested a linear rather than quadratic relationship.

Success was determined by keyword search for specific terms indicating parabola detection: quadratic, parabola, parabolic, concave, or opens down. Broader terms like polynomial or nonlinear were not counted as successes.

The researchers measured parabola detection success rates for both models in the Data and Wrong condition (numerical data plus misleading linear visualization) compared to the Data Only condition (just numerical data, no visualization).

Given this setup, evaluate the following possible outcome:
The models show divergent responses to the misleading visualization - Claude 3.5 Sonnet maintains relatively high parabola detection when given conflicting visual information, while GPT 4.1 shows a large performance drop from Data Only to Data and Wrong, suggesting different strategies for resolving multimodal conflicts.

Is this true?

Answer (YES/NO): NO